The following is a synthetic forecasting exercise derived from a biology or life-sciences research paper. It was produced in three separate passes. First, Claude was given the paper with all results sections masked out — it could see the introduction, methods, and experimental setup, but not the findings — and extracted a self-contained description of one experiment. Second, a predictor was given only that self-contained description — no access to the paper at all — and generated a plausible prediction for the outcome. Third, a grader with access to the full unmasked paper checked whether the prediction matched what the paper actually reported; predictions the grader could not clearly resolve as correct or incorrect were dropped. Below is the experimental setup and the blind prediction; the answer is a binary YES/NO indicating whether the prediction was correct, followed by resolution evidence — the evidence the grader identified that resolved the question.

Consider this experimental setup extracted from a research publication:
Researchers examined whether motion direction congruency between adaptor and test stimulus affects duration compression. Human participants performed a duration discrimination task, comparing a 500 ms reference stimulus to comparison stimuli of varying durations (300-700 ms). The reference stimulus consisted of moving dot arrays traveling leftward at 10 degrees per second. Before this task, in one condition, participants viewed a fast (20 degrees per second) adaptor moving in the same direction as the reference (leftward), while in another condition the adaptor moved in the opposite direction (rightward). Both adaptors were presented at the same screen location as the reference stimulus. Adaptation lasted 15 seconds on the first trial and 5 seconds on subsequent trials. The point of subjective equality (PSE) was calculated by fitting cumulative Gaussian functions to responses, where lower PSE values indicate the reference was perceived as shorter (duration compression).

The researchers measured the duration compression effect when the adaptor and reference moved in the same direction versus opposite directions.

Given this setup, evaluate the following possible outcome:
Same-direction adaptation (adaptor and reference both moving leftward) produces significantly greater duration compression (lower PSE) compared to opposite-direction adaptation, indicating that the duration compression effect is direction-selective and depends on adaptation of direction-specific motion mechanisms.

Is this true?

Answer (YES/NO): YES